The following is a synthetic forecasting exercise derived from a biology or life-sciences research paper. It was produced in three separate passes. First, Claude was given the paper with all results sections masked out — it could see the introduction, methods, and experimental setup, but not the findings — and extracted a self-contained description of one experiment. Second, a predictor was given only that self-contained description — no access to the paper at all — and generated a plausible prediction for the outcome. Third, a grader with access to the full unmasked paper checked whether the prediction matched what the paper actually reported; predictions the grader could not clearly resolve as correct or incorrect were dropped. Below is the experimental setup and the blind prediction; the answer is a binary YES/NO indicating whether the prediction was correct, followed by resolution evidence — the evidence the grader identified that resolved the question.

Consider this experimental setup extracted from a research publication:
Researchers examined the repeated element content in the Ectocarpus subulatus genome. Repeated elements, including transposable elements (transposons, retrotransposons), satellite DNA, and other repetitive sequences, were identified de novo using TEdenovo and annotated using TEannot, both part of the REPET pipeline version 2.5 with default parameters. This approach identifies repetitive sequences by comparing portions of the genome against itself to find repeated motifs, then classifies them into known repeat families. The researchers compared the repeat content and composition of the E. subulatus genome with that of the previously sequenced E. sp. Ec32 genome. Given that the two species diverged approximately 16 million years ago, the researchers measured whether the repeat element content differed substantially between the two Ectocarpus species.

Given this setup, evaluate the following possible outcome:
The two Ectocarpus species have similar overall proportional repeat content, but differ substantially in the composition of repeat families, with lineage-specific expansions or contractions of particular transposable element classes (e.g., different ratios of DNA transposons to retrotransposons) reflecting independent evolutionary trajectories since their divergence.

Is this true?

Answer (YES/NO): NO